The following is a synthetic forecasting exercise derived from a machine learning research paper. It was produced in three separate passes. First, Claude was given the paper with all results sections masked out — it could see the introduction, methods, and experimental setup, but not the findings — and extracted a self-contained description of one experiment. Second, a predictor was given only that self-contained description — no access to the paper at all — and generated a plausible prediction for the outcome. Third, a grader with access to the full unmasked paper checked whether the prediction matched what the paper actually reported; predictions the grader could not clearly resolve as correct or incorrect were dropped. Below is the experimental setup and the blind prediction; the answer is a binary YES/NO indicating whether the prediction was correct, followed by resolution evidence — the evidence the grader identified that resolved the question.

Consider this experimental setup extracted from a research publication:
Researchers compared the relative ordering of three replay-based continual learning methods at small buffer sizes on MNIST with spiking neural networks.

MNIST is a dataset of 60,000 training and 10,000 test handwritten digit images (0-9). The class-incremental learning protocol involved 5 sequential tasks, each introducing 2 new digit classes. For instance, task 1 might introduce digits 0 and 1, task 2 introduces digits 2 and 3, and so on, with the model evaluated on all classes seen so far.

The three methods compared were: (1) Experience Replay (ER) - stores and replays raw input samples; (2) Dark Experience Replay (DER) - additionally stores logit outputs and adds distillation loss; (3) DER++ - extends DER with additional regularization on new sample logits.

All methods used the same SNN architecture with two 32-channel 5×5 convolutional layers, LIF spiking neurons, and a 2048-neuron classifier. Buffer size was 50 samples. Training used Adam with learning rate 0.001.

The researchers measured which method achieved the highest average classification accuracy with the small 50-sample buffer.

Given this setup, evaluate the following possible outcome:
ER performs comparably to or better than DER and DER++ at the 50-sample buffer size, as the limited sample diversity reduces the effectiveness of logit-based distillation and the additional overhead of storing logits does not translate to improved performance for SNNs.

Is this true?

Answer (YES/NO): YES